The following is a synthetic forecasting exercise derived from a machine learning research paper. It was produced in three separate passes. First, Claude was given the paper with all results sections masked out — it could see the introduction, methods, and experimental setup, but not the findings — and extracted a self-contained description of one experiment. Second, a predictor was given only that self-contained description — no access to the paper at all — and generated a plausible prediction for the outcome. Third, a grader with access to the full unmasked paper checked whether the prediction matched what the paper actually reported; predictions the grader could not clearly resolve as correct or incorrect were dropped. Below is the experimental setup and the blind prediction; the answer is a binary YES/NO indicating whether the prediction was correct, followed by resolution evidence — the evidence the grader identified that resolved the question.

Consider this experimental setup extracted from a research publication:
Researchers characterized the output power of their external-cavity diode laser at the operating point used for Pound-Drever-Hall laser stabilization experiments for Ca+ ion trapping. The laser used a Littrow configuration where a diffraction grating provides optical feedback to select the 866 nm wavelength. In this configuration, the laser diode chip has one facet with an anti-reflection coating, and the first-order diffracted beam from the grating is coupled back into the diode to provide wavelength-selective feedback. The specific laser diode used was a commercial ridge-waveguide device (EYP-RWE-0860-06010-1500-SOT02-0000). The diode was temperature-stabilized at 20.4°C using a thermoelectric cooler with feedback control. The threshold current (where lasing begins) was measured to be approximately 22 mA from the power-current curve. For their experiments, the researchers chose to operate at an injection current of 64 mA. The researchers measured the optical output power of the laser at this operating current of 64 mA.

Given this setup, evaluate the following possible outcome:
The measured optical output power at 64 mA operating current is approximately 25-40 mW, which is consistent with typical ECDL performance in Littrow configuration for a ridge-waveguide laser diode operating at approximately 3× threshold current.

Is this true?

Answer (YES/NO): NO